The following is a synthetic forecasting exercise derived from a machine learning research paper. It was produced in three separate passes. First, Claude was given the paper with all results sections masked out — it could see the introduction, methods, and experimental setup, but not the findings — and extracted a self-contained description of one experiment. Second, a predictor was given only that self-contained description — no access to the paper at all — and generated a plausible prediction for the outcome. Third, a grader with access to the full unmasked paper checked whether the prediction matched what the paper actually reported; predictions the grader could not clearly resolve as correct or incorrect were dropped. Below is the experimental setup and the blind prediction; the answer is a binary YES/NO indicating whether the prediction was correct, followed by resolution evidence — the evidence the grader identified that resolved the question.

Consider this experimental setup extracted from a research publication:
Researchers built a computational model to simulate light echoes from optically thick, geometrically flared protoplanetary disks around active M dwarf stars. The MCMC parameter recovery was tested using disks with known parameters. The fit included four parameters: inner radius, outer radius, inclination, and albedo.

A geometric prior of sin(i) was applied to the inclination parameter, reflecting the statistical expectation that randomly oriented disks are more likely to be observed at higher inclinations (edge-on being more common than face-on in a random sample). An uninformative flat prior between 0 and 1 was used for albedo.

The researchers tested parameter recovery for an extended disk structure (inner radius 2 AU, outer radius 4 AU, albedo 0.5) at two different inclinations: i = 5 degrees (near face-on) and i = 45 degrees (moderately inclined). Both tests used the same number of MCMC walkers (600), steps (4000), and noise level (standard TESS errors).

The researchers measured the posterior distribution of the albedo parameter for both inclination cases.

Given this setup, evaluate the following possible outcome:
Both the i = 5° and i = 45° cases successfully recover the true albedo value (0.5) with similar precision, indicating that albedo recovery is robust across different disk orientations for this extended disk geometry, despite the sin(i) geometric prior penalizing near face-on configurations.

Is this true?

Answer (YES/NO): NO